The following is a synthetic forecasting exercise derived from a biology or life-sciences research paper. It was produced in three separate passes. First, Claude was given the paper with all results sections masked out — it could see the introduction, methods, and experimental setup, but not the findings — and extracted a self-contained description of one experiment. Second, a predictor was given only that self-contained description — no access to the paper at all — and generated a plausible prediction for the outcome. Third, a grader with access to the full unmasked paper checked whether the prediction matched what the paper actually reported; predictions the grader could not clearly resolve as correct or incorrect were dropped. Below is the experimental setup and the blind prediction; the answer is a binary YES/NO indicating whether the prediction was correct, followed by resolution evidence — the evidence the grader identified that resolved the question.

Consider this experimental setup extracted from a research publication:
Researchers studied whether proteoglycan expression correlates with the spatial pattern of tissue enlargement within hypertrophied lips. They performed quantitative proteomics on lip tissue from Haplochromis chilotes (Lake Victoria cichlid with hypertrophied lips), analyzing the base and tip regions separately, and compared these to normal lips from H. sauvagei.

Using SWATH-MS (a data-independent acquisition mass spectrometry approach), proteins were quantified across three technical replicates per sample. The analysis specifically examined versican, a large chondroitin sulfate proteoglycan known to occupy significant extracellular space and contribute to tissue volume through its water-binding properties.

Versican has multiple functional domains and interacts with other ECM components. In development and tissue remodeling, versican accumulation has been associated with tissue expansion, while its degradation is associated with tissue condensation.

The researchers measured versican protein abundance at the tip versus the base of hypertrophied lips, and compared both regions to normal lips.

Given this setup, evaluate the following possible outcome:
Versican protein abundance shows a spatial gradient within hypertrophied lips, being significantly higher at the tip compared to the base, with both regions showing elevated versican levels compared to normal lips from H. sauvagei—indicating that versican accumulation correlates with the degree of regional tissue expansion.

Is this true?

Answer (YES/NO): NO